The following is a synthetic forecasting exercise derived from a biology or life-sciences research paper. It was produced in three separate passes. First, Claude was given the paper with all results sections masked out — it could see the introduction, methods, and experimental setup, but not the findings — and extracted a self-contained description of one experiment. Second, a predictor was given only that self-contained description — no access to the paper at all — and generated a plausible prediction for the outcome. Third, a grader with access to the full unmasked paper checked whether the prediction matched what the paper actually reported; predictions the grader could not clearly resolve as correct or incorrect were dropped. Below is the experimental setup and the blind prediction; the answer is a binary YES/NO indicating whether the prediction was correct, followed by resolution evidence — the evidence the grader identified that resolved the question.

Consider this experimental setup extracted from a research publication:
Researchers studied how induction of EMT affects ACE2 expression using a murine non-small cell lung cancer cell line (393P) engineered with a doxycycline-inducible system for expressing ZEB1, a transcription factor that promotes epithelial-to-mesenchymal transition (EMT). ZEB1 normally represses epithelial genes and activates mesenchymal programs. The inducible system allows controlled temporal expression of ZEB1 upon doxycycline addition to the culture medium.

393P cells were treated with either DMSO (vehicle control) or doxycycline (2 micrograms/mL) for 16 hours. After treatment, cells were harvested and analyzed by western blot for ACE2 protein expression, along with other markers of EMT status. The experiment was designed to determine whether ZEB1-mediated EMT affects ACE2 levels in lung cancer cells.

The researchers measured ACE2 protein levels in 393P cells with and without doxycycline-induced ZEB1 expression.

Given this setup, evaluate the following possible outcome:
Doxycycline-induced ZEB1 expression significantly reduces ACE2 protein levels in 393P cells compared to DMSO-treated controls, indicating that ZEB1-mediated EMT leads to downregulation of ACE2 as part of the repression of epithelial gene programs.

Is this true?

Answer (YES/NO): NO